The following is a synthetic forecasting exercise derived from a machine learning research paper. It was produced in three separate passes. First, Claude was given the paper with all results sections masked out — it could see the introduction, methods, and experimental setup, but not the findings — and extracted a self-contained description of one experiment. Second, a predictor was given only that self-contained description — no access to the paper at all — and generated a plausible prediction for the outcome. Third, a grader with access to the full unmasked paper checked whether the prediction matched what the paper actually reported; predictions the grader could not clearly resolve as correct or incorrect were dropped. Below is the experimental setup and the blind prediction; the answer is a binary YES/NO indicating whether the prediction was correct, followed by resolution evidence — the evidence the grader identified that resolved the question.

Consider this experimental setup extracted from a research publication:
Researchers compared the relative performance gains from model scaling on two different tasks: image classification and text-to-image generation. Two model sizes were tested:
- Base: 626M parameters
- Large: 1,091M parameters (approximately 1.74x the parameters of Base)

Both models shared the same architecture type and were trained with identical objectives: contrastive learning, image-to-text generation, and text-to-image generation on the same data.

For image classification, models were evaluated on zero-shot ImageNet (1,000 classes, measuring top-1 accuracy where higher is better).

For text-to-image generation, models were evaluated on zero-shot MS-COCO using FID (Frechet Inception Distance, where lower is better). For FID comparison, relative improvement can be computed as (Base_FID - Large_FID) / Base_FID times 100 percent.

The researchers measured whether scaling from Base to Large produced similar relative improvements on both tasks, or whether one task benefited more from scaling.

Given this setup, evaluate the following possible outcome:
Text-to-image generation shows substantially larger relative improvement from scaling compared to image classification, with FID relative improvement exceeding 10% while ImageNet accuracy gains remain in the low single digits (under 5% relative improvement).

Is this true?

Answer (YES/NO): NO